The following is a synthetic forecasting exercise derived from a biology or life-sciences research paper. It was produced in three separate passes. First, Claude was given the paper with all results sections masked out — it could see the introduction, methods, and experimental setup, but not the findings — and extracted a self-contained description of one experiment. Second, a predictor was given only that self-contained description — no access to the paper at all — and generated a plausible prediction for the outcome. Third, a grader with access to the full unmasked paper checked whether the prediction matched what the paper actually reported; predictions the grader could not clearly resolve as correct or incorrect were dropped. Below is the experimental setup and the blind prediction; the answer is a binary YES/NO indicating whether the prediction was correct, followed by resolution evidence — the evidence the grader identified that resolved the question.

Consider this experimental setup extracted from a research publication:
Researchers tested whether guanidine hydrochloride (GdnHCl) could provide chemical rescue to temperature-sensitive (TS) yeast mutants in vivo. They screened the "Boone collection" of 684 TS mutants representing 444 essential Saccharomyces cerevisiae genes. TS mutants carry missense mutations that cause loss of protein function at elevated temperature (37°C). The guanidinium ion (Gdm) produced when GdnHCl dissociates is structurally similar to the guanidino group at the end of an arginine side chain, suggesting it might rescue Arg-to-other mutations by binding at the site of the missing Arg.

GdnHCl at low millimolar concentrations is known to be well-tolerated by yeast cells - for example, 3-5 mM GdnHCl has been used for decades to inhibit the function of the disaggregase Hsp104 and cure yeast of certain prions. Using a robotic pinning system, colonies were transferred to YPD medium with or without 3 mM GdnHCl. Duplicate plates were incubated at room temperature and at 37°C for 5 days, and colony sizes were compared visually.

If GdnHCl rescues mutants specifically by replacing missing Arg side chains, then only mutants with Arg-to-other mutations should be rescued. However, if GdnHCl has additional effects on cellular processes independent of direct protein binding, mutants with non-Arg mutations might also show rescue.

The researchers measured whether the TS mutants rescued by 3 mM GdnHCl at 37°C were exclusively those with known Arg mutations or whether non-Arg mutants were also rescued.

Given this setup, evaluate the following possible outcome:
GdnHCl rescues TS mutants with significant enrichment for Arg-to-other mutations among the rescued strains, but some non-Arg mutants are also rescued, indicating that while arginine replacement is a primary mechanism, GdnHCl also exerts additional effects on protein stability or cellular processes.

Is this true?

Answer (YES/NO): NO